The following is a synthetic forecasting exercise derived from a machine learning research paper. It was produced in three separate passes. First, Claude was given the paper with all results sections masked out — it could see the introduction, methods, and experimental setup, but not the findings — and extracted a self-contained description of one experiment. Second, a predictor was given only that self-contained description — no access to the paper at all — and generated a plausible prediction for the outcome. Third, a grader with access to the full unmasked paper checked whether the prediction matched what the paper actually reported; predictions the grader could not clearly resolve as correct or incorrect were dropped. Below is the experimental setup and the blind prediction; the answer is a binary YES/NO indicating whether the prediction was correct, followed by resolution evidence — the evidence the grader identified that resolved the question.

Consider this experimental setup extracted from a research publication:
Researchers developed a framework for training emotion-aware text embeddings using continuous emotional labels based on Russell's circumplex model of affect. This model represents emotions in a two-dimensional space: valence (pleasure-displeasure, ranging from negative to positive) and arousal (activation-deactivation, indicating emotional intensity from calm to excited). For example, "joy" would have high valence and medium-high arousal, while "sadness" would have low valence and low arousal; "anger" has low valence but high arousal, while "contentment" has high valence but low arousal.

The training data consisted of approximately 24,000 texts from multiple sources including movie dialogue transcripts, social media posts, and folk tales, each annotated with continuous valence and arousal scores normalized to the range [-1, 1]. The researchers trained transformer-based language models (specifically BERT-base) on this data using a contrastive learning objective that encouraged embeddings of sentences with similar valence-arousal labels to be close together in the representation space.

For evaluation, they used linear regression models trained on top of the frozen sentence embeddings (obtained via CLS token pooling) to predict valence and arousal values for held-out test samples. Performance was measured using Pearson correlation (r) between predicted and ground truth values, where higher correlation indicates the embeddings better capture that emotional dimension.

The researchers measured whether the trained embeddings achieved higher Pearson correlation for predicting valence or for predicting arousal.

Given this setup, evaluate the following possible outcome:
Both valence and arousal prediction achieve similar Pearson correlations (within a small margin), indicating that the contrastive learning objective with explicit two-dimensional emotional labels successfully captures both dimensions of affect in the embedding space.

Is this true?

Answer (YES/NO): NO